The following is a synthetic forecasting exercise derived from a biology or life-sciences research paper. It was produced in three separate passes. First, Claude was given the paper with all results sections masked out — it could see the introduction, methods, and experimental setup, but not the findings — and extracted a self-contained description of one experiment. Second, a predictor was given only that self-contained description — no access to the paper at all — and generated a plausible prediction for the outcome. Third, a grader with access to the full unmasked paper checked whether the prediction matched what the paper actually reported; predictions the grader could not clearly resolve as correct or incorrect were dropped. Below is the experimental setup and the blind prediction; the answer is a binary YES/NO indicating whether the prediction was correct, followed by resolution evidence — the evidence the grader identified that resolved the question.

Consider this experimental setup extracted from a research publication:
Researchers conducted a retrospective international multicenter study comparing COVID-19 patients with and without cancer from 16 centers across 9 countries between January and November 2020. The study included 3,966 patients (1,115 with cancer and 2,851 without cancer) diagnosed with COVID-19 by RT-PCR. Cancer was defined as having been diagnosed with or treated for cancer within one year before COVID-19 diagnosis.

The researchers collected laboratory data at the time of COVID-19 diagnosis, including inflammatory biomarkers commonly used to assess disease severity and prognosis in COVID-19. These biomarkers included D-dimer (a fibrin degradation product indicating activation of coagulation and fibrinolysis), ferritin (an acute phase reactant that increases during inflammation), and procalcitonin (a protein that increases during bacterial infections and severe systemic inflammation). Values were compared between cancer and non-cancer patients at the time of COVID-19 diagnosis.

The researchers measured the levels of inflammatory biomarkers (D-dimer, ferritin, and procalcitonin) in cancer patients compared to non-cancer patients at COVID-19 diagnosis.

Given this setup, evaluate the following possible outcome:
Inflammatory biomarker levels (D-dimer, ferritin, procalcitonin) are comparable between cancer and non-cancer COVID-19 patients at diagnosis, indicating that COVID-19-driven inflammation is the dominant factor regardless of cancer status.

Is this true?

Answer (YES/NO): NO